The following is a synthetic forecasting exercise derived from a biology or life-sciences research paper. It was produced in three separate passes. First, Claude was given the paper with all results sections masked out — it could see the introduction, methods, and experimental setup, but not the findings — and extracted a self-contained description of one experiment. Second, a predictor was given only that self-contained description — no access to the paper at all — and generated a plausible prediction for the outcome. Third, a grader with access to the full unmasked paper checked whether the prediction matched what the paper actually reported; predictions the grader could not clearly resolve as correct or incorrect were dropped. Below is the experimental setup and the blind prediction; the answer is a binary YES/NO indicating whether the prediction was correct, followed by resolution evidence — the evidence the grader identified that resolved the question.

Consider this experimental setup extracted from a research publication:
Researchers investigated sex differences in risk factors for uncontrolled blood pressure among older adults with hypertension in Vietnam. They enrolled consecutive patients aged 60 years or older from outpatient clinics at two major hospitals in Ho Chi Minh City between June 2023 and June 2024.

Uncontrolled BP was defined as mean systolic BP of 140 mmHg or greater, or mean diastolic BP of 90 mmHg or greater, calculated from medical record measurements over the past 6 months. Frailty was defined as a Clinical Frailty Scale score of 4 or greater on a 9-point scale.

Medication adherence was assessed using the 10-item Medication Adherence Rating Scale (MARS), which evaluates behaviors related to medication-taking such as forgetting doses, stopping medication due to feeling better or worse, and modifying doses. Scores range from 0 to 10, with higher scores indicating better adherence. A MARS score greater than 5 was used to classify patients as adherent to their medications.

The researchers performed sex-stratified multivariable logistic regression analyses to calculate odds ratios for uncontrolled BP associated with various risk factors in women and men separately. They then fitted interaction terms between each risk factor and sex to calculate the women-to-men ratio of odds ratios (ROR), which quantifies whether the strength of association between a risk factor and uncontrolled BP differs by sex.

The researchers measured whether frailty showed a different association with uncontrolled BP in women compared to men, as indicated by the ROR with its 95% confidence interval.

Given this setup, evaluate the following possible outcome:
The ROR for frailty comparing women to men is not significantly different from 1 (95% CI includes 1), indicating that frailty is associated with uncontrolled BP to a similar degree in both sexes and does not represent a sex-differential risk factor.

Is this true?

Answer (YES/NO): NO